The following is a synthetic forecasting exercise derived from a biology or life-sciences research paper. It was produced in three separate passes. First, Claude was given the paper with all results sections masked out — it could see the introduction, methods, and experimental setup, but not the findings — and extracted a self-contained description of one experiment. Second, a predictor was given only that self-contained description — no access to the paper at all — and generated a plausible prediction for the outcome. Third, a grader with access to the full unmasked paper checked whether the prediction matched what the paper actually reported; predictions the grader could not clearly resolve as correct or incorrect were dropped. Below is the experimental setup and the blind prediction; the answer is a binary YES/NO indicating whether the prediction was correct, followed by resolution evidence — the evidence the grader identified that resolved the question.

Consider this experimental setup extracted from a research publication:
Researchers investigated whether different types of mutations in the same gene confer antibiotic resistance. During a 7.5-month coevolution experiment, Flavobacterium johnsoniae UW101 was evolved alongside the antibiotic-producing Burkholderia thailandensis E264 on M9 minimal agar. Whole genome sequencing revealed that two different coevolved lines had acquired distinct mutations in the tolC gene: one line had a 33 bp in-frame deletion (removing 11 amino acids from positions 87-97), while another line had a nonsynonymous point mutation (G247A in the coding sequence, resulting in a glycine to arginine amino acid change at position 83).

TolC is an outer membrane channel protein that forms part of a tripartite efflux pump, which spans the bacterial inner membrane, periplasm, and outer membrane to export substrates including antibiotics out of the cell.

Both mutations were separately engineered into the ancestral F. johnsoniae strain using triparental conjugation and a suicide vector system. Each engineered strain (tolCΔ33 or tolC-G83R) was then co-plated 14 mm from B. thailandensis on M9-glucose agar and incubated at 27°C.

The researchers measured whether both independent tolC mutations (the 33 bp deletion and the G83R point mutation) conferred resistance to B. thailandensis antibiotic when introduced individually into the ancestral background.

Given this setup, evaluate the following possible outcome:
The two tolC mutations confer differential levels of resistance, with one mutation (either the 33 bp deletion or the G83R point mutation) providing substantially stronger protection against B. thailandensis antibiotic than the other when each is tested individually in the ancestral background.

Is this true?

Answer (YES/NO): NO